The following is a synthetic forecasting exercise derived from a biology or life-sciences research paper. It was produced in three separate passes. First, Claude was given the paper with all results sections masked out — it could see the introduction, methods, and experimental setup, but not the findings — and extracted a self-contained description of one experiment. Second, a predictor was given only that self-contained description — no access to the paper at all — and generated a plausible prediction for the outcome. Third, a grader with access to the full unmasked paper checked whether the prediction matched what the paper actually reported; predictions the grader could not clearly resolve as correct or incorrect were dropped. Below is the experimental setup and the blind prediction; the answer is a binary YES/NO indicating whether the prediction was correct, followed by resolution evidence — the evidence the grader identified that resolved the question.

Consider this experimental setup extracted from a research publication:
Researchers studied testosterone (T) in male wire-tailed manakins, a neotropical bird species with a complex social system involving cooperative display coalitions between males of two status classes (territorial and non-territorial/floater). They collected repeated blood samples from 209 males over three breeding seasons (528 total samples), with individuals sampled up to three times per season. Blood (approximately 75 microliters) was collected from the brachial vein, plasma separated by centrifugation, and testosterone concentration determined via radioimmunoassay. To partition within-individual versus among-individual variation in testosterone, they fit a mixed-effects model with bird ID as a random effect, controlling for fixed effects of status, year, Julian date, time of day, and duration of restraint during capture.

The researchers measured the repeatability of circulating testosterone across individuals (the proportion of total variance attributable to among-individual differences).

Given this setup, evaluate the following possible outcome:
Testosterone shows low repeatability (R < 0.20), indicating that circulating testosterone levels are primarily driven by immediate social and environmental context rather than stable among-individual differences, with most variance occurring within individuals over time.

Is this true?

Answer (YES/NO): YES